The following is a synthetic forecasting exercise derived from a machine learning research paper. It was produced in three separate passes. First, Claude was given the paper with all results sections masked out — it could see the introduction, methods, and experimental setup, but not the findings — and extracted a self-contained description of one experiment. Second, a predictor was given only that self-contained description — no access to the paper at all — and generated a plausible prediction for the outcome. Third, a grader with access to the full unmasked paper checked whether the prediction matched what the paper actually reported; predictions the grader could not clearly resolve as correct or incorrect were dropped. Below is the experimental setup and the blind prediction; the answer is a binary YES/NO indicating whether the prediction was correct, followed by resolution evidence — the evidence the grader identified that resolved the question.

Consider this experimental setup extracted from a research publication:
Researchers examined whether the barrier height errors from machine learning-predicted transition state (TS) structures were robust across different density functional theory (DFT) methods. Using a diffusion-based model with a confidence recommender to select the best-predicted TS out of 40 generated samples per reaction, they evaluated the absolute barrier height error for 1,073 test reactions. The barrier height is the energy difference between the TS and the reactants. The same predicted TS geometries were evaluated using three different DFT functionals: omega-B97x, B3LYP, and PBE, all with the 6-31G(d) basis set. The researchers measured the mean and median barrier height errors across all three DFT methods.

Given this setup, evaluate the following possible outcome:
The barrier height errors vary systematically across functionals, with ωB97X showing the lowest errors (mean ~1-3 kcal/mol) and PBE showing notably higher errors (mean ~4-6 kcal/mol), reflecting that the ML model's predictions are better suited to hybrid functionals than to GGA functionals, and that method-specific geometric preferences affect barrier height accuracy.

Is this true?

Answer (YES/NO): NO